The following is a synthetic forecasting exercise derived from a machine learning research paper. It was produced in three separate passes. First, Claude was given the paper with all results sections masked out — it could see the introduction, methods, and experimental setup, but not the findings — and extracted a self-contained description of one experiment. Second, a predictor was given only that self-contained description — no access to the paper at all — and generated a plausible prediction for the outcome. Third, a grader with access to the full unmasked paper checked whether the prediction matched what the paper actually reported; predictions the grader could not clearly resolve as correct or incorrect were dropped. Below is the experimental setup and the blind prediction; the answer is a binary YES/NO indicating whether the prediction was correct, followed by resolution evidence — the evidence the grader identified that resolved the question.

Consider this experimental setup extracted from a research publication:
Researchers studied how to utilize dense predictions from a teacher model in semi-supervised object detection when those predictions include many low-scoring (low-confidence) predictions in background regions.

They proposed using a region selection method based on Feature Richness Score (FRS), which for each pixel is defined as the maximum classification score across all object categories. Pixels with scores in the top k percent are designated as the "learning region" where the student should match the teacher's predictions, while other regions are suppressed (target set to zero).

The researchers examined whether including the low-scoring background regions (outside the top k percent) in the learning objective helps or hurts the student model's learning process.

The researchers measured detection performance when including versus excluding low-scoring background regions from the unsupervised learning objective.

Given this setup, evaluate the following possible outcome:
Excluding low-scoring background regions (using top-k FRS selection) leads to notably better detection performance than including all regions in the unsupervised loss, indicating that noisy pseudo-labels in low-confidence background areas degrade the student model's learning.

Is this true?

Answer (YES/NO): YES